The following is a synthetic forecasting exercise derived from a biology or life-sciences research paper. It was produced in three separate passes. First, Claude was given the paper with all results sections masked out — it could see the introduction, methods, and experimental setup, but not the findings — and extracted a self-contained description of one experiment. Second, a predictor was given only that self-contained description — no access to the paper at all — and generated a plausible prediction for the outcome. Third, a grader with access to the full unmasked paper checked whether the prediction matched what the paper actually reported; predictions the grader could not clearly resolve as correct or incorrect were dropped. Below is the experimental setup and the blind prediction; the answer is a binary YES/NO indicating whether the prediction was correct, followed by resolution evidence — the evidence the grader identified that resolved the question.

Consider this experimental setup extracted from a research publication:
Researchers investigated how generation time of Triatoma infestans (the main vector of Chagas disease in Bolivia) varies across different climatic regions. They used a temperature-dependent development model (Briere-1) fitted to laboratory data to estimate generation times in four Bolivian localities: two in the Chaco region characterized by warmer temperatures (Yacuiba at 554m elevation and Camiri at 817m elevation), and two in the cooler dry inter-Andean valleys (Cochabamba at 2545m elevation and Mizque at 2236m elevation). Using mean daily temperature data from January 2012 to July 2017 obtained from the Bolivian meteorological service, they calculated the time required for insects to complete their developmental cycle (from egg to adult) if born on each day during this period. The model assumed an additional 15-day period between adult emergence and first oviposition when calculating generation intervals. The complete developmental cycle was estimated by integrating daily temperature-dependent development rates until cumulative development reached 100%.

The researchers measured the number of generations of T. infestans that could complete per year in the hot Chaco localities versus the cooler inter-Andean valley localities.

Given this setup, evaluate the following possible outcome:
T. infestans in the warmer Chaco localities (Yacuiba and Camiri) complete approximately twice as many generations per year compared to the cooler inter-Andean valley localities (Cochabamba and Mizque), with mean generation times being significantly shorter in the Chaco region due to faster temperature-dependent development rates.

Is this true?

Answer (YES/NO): YES